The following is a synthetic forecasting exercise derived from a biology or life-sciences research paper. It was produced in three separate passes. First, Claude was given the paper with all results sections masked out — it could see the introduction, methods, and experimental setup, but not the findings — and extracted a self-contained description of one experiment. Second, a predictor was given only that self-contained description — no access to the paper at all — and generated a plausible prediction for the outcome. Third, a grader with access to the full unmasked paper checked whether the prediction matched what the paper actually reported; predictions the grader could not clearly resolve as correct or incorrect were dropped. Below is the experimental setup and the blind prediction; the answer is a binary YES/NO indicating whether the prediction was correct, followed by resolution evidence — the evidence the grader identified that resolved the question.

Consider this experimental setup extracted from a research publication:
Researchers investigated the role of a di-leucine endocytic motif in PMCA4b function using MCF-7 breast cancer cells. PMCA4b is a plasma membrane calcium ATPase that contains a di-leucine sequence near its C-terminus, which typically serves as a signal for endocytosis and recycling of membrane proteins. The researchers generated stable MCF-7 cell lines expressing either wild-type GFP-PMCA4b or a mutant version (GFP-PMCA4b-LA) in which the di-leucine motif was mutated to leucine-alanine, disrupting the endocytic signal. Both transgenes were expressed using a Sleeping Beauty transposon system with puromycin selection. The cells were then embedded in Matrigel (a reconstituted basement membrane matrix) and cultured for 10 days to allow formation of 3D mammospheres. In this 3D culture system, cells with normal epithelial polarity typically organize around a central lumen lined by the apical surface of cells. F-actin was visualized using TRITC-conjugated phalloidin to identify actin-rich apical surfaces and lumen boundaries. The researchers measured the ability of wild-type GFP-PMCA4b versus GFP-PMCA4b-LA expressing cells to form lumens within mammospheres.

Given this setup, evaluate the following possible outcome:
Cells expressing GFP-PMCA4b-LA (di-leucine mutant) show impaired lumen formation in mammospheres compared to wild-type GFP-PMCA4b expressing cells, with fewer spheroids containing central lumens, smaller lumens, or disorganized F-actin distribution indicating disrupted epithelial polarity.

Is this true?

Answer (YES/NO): YES